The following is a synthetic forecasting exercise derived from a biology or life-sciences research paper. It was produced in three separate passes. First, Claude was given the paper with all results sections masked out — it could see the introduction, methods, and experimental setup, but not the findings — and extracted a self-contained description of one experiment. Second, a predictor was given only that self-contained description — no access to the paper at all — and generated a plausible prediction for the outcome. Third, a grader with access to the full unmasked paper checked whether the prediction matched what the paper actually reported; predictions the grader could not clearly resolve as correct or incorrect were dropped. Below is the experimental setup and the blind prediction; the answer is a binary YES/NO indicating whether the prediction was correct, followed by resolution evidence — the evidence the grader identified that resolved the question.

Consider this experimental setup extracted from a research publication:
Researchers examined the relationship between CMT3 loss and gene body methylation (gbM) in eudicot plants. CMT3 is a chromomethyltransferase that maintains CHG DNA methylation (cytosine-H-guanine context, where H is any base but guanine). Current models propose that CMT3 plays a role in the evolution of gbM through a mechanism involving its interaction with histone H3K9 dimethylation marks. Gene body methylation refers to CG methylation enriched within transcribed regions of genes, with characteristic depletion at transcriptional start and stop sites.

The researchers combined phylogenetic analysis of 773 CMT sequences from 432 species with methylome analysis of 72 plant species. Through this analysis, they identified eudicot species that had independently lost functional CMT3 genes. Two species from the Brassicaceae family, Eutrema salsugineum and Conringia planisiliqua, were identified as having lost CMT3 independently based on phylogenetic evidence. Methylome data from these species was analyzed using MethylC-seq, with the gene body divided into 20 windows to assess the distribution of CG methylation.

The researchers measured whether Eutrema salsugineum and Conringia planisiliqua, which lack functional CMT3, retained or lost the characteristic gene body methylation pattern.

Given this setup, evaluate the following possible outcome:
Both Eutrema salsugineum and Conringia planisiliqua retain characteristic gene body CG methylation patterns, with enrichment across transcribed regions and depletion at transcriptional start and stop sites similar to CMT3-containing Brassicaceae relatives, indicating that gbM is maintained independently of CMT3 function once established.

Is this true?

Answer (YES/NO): NO